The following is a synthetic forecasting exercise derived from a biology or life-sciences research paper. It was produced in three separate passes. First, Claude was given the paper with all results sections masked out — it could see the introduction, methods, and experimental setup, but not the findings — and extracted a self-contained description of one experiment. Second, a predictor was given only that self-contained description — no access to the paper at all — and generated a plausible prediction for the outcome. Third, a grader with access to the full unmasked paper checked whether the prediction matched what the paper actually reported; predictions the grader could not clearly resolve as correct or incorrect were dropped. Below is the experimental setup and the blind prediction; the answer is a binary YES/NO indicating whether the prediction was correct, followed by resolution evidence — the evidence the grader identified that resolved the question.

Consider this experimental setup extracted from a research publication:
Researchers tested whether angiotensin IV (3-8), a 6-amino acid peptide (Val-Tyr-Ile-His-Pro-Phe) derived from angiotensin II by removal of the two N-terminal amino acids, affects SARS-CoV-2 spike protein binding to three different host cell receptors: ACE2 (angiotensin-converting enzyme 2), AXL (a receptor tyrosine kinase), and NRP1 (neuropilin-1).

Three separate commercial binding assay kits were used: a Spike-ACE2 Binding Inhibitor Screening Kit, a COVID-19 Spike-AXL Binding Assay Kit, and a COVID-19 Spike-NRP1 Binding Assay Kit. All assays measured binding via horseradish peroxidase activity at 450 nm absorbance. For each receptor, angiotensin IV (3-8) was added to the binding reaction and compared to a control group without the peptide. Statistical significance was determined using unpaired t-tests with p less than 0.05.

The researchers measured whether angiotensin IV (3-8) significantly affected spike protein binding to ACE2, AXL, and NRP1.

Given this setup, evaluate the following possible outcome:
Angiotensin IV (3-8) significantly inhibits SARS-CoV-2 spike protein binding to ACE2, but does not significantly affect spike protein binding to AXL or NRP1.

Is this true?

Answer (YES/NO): NO